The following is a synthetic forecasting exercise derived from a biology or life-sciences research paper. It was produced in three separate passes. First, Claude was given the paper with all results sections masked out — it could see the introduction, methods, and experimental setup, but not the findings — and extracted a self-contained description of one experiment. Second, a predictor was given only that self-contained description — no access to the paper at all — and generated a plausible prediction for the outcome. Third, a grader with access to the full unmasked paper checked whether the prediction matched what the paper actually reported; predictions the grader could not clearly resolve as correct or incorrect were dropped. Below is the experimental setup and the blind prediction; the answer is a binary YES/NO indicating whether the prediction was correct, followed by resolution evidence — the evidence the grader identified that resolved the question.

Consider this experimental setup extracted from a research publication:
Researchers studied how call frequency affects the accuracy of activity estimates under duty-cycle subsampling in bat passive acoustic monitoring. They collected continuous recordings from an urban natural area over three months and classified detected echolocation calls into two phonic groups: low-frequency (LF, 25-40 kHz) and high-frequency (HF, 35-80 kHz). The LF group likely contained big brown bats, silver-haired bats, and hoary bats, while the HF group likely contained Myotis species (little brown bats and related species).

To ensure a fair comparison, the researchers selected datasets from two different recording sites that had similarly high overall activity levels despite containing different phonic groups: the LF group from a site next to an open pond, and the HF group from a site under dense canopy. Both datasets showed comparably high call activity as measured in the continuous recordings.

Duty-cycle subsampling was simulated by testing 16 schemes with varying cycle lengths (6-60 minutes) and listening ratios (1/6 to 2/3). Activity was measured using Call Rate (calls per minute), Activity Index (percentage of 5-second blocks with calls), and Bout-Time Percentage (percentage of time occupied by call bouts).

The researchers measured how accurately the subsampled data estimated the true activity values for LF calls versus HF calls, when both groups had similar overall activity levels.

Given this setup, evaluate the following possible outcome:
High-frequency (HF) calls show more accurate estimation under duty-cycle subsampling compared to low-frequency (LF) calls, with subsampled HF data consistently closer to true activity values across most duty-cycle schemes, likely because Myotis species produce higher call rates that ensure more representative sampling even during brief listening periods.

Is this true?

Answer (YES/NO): NO